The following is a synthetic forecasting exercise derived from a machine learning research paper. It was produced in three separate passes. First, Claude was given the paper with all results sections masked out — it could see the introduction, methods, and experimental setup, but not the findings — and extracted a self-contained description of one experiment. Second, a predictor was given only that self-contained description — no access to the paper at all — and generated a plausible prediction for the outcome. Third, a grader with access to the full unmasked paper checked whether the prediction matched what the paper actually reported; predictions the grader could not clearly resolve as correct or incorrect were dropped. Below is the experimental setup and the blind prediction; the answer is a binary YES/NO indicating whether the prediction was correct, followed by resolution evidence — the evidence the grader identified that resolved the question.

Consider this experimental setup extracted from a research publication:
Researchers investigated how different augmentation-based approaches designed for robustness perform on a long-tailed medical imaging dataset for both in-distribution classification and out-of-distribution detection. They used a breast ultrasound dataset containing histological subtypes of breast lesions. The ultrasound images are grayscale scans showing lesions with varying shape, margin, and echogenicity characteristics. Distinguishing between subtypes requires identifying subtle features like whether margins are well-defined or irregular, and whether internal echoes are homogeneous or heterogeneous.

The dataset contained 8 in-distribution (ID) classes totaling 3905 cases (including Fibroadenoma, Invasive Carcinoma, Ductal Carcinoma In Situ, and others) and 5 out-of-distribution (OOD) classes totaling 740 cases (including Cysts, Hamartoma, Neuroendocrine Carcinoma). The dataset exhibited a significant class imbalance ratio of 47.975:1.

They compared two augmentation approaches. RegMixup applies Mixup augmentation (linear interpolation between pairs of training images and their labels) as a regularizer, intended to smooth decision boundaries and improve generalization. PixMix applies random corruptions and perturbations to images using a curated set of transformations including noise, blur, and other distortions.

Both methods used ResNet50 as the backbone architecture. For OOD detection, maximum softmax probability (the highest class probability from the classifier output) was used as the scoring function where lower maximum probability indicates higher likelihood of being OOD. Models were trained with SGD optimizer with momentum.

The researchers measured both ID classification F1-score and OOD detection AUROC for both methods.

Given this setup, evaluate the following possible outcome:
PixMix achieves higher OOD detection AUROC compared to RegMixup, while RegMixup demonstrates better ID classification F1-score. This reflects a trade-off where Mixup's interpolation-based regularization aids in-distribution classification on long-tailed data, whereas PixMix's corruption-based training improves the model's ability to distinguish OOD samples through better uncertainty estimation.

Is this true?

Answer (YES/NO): NO